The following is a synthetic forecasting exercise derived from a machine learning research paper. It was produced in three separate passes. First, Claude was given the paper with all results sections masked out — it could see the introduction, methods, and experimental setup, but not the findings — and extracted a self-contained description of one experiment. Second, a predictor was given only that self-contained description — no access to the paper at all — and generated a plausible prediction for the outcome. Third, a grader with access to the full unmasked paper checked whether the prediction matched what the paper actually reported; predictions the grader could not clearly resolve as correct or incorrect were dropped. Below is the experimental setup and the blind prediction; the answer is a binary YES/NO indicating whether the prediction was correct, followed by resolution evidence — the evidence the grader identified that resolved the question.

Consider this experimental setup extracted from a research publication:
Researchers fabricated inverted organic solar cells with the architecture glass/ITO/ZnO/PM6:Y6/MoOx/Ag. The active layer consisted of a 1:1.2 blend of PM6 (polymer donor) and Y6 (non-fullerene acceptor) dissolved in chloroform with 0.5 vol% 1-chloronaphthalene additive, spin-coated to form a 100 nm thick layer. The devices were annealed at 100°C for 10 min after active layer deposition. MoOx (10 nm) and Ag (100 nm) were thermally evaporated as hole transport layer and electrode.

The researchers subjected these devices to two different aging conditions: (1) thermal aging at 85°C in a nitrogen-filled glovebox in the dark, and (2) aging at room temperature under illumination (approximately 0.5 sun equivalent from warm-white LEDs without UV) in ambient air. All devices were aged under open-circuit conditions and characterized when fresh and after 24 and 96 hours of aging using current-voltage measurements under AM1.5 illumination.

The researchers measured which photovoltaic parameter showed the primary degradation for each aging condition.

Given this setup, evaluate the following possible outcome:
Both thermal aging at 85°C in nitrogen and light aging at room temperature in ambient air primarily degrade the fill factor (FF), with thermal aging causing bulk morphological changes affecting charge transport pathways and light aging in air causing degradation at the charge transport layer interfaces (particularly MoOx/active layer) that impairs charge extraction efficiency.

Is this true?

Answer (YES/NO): NO